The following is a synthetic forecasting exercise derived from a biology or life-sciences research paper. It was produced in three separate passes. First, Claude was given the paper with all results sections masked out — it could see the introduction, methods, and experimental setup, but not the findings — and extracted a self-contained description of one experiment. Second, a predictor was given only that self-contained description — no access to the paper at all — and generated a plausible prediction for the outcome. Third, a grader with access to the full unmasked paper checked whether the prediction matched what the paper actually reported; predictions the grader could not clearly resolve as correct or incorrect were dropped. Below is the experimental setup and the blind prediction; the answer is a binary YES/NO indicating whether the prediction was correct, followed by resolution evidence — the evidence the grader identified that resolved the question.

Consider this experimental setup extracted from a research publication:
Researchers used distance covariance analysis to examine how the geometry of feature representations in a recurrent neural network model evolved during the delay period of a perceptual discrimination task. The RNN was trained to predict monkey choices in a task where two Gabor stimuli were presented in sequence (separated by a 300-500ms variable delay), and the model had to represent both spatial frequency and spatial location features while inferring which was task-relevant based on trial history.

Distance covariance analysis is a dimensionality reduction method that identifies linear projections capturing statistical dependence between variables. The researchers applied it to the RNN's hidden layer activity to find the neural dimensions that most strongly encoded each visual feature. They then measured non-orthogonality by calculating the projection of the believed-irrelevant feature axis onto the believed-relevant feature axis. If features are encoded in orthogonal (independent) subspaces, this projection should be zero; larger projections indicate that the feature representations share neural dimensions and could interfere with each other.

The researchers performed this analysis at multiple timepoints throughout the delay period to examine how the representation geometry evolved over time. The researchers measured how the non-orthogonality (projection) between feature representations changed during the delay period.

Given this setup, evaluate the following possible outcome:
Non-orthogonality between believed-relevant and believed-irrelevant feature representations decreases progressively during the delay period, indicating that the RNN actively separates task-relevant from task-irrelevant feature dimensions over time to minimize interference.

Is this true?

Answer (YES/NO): NO